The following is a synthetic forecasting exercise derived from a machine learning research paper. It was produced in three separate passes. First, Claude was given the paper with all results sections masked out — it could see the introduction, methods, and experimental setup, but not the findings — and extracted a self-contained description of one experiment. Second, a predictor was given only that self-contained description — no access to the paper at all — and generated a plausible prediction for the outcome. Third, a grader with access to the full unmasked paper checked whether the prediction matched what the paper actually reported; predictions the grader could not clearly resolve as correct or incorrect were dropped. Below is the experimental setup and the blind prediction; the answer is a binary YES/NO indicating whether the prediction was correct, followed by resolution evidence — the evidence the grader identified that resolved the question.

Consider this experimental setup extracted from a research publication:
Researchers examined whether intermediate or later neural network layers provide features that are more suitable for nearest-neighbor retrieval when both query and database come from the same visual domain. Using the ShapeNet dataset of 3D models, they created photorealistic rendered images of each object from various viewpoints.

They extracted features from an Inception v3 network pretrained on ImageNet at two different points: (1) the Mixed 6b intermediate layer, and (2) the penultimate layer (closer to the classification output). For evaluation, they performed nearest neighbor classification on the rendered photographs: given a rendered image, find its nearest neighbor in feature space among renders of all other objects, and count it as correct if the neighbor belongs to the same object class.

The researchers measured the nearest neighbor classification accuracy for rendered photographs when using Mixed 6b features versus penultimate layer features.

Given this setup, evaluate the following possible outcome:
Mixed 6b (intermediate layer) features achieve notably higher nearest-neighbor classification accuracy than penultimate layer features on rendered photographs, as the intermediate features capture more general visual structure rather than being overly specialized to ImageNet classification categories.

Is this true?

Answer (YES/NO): NO